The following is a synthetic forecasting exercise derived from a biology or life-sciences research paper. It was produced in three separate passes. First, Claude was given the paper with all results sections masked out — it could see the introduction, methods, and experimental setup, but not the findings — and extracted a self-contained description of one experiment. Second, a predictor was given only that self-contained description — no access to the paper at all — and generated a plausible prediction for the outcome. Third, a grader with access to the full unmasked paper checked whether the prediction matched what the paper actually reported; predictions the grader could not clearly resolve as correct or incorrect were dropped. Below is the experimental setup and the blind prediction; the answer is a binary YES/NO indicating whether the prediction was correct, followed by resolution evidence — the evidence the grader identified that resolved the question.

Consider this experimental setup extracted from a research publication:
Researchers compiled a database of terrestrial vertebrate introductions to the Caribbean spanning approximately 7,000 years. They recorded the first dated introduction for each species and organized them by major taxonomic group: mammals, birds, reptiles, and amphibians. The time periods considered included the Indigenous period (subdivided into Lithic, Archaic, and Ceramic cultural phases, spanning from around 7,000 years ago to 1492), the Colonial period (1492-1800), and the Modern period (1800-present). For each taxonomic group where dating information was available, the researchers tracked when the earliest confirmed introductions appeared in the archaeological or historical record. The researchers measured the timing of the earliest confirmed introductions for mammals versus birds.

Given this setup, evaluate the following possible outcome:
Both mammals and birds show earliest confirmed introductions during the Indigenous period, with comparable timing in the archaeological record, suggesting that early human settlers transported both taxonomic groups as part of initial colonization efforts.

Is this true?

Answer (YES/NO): NO